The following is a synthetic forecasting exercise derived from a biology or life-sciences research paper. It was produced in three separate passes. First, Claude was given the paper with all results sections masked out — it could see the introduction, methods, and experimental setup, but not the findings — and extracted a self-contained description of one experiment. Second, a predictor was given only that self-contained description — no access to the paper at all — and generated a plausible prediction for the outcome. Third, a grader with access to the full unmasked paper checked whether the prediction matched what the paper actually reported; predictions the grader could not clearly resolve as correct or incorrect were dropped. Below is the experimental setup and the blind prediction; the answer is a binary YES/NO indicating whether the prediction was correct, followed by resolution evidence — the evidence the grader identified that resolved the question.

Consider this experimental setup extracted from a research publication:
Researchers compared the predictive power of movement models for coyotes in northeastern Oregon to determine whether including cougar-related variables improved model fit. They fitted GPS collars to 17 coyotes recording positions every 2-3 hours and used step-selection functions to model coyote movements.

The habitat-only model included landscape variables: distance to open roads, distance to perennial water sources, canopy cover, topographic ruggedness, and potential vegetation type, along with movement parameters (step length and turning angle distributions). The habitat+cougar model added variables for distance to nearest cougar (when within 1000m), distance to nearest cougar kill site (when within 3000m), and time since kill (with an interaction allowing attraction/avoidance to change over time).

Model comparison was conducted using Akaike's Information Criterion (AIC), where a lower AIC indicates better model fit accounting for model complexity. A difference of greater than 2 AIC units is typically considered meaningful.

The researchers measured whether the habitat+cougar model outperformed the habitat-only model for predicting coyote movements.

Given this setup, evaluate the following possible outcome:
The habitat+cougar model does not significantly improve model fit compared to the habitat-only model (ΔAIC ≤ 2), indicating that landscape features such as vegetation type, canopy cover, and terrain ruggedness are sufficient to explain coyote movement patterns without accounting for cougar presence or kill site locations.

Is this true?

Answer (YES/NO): NO